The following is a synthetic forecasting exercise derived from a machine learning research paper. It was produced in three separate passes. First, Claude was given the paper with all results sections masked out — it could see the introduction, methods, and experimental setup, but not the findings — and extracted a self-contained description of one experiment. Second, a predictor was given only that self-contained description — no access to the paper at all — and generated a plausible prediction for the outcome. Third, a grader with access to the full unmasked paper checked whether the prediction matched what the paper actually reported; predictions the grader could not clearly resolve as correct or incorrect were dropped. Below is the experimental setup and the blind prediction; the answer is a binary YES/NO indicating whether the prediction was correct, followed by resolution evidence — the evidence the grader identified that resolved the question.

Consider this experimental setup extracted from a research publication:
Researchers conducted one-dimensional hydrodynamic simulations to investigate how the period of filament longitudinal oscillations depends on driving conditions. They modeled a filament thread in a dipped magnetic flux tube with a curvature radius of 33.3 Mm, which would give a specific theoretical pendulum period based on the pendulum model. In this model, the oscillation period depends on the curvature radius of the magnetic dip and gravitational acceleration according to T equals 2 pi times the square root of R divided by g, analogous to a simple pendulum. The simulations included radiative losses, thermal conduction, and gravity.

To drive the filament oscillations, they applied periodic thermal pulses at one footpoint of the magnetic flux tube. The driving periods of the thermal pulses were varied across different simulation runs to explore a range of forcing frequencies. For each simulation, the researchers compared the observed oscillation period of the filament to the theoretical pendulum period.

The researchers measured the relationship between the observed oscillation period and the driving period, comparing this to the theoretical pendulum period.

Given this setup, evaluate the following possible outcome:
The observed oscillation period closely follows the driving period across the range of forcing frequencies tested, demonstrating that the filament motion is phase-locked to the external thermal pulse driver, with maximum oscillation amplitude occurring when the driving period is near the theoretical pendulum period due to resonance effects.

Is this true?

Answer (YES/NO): NO